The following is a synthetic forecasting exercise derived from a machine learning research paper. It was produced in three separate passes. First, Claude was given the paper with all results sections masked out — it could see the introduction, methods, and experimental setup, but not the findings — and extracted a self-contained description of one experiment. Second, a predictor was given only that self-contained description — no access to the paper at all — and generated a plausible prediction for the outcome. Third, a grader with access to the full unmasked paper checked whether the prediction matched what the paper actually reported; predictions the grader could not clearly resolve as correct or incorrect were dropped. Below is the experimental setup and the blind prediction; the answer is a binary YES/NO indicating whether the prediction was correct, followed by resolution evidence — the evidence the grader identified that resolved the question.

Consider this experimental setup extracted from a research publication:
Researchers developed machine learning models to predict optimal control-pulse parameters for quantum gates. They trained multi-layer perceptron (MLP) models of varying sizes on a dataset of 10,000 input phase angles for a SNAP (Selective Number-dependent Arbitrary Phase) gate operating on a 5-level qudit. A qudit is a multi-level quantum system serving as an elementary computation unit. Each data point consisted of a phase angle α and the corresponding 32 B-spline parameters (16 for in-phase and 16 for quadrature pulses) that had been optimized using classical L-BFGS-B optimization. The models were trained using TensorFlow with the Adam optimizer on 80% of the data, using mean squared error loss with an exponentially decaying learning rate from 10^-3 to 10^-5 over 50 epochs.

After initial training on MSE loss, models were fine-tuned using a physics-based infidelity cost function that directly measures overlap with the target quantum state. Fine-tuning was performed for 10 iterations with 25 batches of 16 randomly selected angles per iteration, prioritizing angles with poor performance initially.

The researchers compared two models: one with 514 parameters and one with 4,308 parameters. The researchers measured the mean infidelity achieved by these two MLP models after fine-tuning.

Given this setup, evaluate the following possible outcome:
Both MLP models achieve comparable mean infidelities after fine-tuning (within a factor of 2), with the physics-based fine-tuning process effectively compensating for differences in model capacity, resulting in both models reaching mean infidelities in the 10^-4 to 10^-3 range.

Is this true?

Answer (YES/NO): NO